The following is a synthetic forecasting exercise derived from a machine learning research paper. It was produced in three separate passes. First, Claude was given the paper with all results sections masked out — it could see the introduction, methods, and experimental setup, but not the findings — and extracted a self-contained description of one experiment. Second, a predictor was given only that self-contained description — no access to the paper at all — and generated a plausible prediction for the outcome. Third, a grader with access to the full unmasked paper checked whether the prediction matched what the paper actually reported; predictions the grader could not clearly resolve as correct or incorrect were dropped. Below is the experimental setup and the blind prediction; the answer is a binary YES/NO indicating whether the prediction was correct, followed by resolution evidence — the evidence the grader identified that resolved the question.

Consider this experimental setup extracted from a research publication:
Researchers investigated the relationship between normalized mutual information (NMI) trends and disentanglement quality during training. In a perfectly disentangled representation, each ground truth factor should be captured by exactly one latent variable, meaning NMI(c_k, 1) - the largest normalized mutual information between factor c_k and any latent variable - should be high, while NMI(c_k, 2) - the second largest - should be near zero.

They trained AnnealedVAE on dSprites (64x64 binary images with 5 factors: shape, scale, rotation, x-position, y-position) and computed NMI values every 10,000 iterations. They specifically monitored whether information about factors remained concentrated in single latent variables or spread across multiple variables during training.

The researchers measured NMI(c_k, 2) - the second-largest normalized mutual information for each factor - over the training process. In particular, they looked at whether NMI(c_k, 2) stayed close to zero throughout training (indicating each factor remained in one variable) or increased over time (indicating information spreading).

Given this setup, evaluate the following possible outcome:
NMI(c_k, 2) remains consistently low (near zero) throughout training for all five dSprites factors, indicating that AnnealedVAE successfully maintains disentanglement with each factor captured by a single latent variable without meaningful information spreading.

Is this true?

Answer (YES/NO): NO